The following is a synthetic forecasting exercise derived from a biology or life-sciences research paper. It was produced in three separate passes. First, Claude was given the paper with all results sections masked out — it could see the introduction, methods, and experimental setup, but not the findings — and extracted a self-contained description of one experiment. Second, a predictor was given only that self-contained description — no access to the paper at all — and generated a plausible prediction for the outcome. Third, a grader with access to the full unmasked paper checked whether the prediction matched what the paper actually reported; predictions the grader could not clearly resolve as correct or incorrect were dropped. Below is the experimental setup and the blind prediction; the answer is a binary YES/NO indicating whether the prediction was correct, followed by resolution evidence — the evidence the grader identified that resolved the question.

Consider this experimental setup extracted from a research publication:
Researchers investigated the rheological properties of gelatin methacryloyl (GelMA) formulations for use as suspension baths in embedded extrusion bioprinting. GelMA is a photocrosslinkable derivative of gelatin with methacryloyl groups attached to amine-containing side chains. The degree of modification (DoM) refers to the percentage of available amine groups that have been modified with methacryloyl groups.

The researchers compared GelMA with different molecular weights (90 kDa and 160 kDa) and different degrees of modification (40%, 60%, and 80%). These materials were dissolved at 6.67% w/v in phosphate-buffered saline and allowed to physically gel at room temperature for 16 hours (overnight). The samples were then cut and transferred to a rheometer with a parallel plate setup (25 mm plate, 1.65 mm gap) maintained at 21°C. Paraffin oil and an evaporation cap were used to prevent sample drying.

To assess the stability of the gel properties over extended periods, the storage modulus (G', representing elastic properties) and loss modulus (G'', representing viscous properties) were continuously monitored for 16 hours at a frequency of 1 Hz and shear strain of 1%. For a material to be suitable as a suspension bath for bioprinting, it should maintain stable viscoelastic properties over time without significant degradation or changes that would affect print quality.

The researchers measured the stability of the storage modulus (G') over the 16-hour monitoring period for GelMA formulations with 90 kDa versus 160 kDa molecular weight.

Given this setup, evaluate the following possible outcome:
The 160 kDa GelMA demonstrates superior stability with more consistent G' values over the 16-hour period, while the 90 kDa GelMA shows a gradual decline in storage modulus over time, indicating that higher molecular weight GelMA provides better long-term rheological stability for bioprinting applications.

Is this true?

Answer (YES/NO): NO